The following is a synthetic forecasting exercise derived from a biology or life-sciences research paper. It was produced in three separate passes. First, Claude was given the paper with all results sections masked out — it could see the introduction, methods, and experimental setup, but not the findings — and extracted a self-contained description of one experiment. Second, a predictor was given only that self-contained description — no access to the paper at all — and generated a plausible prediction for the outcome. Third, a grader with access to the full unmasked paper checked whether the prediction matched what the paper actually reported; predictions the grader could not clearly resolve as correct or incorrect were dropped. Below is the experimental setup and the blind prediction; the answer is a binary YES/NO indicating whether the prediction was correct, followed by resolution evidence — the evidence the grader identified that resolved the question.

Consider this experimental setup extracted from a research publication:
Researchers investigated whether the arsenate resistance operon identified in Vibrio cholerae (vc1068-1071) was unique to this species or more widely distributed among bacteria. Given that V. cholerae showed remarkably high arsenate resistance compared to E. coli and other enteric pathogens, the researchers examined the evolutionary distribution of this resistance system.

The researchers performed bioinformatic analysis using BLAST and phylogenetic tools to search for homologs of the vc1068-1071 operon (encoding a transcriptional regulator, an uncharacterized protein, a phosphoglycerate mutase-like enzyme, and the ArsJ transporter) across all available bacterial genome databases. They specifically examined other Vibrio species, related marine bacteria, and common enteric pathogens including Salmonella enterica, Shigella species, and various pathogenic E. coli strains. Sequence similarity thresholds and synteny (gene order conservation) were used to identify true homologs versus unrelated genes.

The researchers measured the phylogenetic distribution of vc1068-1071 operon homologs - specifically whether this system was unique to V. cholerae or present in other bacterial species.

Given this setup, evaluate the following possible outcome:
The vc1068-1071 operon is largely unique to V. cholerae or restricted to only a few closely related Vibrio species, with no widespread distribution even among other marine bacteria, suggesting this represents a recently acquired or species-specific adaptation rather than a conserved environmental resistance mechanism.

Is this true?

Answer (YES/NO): NO